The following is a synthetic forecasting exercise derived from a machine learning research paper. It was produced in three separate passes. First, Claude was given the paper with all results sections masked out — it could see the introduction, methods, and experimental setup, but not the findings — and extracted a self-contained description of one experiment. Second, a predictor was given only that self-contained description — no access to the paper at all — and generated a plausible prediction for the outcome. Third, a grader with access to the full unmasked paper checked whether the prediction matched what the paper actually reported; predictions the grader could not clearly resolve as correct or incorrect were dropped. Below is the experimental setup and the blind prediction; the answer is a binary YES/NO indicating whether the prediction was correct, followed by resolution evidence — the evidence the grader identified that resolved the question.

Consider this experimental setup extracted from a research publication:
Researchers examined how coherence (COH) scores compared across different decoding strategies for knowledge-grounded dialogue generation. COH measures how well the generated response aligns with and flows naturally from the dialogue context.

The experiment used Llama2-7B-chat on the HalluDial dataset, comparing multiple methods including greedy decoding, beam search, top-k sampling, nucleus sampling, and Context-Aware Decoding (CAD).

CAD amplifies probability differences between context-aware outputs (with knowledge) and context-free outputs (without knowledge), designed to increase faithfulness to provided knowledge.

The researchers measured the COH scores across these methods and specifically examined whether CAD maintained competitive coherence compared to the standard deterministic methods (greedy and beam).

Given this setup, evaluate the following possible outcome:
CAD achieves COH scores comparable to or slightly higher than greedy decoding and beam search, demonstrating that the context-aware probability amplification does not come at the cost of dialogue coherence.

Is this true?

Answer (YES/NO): NO